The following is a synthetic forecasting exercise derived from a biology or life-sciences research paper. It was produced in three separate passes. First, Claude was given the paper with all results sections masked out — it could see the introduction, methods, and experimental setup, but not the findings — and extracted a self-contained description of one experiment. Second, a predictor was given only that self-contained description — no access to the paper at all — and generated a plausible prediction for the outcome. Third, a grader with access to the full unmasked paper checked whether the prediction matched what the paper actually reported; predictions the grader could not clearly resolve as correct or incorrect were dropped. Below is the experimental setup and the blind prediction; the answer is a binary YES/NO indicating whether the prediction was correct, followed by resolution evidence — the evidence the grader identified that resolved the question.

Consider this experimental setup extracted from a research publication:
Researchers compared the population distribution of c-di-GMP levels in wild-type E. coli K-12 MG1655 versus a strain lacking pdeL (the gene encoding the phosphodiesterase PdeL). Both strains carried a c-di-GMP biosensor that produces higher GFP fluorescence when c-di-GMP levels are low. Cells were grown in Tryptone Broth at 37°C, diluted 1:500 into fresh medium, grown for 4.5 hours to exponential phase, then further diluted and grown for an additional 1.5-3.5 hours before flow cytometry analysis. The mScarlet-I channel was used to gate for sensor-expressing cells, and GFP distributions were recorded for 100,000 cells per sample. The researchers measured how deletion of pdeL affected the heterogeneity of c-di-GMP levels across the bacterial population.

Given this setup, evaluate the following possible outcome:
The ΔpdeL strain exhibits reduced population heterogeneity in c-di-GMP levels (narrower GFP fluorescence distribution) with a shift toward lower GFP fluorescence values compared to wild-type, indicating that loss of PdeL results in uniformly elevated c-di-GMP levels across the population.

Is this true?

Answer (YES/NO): NO